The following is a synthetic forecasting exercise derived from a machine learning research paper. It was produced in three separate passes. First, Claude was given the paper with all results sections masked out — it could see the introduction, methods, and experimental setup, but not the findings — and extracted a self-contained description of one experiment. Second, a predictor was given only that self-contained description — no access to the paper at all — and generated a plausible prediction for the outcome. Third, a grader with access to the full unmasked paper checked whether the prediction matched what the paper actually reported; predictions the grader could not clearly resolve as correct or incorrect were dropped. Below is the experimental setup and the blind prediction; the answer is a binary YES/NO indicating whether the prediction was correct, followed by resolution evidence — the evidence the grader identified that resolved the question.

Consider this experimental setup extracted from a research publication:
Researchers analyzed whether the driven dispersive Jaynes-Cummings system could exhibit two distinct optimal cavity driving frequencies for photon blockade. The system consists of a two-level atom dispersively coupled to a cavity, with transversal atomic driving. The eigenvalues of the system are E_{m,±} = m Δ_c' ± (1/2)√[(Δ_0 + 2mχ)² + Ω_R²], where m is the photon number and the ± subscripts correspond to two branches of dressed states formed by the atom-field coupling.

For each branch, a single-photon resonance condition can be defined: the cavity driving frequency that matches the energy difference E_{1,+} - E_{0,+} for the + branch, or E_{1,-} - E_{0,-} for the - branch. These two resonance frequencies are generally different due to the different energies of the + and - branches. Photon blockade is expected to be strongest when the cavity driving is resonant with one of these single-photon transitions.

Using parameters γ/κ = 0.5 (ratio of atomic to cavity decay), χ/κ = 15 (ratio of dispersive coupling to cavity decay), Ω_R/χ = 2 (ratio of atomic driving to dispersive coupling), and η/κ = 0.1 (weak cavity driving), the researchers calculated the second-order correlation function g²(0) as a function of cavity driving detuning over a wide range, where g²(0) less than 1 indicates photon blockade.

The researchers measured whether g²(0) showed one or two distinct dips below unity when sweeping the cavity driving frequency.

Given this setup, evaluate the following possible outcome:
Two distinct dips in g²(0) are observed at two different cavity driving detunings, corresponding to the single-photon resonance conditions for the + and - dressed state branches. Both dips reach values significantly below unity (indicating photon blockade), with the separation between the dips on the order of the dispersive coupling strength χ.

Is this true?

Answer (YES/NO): NO